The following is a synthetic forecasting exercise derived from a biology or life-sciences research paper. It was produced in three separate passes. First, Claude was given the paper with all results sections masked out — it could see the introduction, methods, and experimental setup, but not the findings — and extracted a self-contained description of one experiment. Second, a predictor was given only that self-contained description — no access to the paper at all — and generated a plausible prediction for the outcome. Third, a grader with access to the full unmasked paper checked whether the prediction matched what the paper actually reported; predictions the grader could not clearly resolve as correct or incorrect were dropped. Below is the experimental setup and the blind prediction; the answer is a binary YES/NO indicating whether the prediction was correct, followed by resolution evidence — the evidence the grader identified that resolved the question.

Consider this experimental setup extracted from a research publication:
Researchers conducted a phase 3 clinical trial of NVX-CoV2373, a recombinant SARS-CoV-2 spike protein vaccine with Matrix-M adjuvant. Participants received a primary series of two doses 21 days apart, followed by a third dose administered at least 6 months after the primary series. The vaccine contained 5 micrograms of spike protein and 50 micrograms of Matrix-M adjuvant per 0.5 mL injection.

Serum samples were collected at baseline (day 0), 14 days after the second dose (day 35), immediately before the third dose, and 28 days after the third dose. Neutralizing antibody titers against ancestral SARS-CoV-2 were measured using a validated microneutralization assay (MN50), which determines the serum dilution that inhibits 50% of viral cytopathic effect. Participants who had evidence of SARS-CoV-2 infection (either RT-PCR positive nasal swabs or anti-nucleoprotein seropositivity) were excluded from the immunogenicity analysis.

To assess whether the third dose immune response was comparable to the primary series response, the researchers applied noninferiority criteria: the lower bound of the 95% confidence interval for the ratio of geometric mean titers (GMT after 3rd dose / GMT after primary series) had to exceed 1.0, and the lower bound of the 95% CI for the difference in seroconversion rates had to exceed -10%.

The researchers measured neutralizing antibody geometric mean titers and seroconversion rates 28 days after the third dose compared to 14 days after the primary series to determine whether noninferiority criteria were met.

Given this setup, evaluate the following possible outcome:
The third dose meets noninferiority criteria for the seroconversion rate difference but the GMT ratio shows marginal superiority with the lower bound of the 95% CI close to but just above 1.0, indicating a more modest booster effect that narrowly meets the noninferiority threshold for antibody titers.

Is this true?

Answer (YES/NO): NO